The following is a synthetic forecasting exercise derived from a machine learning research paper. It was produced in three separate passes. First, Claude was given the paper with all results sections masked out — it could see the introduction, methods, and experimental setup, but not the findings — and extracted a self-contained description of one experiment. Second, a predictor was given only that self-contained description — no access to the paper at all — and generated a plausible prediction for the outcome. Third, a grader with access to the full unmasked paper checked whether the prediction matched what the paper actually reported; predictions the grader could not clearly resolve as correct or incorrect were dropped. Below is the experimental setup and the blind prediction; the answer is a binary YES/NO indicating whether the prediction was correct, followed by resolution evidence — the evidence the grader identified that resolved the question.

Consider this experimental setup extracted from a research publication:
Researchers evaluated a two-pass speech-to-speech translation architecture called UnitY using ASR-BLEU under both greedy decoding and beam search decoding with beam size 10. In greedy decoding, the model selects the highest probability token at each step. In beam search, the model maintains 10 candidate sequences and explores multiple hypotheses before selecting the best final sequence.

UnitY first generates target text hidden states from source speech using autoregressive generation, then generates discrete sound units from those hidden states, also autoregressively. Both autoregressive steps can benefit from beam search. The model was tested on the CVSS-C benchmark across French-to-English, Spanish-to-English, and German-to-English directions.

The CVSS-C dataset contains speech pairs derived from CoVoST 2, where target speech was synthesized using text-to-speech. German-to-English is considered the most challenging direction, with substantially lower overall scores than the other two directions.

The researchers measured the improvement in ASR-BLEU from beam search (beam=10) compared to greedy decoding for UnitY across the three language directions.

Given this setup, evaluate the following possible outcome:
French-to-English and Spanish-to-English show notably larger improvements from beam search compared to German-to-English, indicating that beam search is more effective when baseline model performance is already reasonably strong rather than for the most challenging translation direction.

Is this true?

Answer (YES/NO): YES